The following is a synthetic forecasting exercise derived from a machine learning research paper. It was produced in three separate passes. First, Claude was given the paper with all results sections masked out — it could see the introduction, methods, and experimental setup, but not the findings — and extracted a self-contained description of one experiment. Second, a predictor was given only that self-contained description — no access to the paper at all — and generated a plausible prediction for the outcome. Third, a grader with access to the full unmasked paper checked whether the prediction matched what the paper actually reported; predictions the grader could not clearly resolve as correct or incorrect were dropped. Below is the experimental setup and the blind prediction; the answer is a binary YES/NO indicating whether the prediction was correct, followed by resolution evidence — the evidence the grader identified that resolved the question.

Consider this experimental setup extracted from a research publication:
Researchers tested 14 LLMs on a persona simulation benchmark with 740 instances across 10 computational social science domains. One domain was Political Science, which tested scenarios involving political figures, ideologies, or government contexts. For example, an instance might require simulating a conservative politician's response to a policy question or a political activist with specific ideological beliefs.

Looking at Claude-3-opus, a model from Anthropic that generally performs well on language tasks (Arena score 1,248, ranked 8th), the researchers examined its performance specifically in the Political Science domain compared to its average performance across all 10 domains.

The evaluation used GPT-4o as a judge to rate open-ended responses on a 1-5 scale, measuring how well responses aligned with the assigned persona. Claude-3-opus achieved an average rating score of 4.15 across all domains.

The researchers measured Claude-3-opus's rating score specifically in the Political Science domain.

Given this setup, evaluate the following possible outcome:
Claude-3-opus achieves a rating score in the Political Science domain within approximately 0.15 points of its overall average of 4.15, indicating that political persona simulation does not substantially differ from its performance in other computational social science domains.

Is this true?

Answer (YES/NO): NO